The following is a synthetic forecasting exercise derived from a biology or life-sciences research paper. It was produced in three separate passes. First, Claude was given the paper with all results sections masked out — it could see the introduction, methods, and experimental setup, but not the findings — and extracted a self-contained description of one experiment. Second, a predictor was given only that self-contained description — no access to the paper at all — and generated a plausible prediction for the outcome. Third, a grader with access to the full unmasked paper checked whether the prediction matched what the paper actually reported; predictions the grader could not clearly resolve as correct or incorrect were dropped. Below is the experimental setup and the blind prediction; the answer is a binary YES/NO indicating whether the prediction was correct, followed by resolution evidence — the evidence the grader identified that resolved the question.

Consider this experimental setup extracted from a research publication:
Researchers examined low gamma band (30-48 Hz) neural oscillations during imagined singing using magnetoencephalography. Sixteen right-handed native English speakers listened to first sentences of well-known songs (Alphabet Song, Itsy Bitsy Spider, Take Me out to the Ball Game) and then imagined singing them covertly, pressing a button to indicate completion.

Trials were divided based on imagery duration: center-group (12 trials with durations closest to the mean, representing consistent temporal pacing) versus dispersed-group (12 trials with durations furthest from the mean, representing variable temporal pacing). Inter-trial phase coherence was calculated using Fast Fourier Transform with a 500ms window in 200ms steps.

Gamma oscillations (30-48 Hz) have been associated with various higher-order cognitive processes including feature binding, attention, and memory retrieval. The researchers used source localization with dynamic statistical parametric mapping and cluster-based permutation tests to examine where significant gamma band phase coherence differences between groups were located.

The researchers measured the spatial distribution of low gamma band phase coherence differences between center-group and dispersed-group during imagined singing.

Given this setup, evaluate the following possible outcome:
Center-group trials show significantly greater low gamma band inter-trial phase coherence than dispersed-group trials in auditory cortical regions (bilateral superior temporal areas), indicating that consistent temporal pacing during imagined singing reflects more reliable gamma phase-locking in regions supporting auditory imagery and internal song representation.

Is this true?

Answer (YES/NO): YES